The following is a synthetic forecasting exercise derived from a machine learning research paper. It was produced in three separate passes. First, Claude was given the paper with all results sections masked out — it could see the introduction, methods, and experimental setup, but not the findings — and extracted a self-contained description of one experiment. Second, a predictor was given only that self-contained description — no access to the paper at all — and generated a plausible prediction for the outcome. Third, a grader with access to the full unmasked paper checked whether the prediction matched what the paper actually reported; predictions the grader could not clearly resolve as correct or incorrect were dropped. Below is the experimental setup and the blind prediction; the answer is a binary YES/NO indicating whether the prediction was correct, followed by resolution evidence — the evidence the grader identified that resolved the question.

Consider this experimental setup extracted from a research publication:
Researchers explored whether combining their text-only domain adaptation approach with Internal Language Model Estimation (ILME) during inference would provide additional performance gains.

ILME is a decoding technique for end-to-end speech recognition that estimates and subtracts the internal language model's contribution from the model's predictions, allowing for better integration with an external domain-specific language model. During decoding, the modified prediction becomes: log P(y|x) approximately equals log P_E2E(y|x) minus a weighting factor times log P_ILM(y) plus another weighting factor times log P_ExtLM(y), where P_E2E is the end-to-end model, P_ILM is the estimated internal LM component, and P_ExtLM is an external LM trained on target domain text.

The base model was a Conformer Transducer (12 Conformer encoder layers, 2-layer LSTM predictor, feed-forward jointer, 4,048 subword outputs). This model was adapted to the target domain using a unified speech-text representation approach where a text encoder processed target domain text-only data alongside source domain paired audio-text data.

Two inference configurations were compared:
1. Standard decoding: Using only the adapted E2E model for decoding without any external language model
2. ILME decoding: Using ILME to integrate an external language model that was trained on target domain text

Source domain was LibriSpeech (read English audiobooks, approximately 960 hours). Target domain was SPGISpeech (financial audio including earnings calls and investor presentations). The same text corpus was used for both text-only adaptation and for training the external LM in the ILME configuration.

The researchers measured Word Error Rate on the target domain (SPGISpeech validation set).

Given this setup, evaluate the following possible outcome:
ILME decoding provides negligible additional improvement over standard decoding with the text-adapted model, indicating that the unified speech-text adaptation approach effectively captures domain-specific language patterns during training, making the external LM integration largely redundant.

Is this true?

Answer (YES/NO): NO